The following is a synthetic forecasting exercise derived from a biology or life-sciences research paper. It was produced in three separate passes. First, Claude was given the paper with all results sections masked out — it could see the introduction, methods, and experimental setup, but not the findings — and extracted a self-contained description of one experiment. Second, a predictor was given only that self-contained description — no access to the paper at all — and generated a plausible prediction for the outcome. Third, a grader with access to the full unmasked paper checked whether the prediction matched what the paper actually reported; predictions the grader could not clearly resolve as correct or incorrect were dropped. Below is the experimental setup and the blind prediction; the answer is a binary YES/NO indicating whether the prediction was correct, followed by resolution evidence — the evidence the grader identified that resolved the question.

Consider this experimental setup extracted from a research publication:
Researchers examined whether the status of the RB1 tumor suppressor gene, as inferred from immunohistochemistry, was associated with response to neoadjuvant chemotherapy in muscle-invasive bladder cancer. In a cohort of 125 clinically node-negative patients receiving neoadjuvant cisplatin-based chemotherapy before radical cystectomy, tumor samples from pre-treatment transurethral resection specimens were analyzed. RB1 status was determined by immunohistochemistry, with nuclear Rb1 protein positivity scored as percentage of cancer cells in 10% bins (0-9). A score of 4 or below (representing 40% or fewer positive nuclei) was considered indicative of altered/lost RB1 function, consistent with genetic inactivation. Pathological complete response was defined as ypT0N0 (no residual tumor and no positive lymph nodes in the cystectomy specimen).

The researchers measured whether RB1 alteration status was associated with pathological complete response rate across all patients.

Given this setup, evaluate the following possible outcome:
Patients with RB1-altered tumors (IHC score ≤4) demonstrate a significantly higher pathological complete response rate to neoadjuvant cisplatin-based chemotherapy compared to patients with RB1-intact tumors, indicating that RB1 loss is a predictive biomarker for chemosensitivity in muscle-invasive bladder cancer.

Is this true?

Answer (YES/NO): YES